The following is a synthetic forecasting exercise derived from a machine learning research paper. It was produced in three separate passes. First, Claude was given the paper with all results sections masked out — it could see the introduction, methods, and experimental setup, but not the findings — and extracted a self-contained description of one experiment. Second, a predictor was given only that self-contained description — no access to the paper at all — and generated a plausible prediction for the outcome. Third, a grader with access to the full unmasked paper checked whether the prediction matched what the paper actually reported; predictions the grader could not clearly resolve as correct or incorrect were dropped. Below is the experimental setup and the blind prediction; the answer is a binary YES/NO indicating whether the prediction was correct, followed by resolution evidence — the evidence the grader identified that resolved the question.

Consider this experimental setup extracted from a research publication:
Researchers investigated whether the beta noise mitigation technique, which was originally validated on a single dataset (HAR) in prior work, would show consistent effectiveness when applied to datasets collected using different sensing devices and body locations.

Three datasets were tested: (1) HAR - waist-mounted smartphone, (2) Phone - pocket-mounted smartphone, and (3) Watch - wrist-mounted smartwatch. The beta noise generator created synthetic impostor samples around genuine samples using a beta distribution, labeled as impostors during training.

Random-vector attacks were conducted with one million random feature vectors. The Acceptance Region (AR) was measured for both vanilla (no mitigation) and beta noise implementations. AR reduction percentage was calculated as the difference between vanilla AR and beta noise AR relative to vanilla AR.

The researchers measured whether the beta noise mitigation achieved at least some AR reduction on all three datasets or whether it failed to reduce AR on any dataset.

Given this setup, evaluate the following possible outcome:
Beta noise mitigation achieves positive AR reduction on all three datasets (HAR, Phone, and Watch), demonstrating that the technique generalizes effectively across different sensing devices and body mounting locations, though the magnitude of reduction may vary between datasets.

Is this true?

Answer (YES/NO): YES